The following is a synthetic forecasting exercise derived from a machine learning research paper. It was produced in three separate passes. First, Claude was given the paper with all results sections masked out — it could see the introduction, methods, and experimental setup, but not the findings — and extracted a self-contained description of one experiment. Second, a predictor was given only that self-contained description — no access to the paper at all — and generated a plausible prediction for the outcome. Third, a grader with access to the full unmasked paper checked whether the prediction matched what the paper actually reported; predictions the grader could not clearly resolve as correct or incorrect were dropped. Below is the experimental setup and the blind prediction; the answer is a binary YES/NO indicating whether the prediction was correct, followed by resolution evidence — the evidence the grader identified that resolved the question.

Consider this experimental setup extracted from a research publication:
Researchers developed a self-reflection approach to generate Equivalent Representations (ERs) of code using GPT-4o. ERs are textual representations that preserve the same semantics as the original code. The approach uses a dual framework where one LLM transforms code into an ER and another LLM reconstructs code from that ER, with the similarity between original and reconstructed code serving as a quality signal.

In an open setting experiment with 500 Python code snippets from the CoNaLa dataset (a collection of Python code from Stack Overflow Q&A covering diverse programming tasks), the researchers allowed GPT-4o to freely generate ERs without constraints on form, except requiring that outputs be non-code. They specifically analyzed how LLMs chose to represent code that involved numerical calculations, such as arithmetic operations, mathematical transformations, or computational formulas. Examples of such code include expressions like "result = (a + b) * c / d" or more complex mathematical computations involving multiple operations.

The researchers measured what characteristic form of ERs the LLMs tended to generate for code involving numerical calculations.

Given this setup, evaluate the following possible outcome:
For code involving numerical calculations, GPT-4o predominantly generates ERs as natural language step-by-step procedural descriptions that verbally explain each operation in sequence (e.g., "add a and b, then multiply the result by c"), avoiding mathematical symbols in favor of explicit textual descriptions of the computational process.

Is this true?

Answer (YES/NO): NO